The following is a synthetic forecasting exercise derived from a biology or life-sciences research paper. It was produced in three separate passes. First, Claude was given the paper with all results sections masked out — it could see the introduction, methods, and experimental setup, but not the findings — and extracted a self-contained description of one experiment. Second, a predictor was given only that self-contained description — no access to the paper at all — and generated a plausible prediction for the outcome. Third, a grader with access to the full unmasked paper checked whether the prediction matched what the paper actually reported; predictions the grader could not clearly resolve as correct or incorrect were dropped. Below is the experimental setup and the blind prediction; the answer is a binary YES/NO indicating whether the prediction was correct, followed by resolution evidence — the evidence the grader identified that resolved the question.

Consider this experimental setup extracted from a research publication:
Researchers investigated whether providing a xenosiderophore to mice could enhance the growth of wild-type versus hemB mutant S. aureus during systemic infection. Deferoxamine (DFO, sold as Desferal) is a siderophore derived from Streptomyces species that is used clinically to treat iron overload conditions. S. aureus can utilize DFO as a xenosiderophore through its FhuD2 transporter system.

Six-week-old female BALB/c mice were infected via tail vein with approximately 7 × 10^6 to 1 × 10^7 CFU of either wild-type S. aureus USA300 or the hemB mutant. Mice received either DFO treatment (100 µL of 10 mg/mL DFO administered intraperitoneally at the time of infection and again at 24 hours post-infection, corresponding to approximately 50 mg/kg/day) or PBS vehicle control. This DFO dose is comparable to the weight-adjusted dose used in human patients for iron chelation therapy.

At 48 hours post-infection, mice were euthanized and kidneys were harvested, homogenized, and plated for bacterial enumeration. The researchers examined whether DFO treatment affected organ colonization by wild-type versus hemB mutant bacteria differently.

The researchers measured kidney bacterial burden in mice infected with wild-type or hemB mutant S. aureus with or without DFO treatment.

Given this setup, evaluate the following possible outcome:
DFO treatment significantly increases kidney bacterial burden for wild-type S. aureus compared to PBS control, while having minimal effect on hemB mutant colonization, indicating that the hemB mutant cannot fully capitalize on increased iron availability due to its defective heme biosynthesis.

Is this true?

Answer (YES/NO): NO